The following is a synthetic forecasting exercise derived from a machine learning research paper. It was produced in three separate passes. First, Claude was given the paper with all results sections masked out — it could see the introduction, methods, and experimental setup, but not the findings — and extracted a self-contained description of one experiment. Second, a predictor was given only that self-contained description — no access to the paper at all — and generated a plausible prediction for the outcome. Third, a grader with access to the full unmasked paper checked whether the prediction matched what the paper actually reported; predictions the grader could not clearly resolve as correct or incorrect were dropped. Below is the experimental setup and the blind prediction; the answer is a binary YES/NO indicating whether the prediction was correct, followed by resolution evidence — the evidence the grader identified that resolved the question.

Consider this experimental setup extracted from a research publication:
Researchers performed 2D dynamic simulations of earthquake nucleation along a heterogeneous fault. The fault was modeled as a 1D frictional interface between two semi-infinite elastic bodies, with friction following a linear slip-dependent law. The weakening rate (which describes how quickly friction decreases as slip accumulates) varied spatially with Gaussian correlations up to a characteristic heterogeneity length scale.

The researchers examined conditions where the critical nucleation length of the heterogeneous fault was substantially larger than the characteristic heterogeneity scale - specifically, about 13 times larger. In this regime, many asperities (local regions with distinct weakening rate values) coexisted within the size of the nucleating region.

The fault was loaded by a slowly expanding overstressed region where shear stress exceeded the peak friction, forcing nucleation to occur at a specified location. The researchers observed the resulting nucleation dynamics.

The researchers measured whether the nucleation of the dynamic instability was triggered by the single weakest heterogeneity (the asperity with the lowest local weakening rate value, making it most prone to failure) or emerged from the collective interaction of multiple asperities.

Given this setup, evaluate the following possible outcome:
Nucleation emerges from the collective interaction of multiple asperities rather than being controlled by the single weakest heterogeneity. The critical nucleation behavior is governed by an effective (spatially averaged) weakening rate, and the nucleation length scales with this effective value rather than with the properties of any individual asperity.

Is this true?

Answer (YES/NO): YES